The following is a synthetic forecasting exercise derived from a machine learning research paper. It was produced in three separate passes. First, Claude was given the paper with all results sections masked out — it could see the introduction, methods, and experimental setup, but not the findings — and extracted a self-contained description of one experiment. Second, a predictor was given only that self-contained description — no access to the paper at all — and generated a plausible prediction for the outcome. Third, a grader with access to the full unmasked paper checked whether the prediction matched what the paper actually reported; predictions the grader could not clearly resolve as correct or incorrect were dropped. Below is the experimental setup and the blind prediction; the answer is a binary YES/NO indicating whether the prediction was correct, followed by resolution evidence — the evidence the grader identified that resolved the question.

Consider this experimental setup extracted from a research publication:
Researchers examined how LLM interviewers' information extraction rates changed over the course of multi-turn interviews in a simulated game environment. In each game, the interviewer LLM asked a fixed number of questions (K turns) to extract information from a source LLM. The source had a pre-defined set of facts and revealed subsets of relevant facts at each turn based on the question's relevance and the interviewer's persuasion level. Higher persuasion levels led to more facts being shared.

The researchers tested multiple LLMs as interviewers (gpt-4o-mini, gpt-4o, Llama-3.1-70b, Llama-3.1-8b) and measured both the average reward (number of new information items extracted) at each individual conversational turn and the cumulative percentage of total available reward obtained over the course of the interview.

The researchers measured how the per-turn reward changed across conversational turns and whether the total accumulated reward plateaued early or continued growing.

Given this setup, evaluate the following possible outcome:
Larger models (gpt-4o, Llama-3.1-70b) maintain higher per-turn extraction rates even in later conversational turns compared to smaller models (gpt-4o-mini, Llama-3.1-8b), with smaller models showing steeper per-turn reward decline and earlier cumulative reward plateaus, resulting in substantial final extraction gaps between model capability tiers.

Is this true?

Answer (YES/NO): NO